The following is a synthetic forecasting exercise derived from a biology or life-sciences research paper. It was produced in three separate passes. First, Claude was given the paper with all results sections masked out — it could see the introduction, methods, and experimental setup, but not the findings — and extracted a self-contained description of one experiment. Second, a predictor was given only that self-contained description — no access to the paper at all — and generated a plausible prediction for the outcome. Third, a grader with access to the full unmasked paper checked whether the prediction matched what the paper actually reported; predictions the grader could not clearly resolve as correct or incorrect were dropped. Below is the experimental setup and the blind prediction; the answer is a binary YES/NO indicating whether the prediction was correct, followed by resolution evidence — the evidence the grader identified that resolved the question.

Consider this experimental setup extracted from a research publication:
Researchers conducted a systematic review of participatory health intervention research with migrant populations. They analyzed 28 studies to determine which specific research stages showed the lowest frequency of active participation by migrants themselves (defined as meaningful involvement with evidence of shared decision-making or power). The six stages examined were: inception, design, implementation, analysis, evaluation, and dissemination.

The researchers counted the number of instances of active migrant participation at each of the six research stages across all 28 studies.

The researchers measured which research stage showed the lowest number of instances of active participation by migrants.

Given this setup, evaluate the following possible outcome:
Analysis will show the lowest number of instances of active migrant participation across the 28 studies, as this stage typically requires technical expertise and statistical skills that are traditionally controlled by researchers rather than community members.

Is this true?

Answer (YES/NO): YES